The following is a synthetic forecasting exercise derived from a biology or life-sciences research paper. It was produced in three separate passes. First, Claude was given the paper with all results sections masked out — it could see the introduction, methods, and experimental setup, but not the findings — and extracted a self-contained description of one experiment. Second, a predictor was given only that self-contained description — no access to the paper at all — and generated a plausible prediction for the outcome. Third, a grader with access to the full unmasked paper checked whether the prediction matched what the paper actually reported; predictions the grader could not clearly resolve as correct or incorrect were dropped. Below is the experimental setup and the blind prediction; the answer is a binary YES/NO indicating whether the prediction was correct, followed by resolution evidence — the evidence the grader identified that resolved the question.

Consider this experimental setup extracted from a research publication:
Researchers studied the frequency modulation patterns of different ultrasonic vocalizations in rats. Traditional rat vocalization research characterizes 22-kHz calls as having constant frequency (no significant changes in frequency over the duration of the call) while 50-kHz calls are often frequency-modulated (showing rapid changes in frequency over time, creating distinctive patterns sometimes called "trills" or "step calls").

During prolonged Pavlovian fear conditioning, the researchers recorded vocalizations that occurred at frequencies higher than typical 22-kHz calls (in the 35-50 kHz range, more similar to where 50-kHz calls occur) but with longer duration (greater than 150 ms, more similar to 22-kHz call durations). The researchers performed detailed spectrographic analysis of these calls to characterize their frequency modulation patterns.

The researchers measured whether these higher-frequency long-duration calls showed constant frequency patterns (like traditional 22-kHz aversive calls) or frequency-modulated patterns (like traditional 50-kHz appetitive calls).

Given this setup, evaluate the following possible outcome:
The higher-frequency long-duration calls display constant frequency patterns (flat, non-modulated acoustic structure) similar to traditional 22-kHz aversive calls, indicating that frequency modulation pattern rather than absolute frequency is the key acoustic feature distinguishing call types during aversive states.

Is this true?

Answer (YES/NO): YES